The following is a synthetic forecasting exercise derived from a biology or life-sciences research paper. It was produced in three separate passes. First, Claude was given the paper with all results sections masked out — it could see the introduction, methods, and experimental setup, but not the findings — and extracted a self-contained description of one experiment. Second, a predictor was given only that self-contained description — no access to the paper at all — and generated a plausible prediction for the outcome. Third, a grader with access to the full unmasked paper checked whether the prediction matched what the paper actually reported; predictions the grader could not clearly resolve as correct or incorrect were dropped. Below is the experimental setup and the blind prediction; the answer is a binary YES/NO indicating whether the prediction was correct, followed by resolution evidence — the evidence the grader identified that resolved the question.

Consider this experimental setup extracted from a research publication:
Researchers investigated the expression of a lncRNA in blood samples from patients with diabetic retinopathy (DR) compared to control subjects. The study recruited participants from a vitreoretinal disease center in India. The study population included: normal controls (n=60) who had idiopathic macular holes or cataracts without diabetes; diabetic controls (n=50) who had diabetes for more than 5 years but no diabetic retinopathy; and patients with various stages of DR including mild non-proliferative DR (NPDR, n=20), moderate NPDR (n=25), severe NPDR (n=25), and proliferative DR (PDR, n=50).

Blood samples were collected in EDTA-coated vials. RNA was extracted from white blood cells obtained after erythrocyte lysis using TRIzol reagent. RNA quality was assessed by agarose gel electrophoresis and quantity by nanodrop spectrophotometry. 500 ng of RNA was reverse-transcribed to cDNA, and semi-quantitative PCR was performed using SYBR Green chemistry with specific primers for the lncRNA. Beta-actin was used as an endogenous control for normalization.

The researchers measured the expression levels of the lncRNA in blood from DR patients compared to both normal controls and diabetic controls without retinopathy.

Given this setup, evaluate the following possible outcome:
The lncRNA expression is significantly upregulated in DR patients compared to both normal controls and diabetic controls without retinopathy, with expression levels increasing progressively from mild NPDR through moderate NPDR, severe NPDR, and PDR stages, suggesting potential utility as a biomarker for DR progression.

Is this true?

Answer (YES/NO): NO